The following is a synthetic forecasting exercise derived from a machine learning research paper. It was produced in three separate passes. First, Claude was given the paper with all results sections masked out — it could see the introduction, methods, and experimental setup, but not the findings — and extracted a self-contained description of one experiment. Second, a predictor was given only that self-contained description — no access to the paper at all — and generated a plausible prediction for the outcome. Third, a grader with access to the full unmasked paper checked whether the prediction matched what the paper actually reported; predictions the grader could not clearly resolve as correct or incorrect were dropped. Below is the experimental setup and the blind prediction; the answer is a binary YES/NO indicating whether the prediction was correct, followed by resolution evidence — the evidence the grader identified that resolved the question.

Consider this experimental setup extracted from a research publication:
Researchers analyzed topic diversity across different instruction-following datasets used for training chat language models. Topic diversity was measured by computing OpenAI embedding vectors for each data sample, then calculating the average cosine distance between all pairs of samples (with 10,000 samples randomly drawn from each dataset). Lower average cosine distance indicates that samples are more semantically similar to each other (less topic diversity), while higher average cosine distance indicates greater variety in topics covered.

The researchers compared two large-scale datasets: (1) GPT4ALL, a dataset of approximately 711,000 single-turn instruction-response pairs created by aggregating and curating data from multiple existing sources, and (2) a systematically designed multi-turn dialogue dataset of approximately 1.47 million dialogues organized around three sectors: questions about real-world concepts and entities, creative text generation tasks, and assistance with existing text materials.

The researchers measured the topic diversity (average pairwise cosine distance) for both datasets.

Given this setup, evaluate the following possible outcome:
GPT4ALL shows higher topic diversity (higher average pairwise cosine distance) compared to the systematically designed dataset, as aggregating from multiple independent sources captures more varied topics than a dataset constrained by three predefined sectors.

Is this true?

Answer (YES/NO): NO